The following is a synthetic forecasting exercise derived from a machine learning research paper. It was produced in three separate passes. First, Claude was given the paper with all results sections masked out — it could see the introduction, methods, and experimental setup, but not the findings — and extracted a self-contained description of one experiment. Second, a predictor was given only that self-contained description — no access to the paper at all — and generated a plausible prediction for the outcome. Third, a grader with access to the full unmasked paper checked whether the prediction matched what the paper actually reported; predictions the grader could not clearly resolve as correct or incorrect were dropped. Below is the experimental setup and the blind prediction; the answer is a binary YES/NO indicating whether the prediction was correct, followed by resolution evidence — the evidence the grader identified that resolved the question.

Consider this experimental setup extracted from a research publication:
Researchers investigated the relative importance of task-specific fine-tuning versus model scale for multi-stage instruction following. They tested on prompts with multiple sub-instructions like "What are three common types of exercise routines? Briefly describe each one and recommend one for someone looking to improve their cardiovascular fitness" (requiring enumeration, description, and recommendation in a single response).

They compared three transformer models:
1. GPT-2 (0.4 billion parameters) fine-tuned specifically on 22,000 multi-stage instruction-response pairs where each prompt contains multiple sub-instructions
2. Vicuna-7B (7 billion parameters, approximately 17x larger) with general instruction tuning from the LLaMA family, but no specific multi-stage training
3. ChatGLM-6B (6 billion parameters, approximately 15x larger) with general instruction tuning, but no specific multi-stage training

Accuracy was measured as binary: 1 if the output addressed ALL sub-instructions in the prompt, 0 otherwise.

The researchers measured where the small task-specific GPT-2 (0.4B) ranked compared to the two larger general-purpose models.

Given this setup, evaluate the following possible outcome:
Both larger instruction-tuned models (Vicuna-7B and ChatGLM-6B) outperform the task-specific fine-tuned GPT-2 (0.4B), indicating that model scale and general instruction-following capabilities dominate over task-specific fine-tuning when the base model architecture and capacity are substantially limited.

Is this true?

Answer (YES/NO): NO